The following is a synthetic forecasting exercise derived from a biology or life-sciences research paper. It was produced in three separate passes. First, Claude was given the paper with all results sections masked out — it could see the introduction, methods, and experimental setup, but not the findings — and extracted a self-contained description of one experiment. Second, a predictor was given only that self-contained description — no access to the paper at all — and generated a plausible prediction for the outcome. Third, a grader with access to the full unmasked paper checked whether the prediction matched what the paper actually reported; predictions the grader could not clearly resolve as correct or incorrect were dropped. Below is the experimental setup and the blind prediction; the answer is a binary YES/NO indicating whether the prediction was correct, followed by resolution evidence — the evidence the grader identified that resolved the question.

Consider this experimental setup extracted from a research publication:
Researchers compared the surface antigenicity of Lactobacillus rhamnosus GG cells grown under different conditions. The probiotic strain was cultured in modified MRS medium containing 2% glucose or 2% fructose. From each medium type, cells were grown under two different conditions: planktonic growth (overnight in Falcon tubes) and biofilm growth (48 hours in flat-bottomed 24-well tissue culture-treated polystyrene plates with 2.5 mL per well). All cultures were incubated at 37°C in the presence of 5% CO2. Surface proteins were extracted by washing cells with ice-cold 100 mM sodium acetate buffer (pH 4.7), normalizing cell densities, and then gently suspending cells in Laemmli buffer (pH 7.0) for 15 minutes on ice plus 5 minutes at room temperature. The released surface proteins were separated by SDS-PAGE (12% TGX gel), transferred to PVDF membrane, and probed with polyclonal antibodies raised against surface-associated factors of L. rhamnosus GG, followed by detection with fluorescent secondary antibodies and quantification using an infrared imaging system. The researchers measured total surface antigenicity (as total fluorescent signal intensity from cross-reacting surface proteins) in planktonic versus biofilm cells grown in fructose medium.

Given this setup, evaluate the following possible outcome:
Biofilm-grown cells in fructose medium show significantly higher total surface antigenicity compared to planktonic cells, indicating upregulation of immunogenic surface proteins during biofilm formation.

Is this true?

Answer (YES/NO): YES